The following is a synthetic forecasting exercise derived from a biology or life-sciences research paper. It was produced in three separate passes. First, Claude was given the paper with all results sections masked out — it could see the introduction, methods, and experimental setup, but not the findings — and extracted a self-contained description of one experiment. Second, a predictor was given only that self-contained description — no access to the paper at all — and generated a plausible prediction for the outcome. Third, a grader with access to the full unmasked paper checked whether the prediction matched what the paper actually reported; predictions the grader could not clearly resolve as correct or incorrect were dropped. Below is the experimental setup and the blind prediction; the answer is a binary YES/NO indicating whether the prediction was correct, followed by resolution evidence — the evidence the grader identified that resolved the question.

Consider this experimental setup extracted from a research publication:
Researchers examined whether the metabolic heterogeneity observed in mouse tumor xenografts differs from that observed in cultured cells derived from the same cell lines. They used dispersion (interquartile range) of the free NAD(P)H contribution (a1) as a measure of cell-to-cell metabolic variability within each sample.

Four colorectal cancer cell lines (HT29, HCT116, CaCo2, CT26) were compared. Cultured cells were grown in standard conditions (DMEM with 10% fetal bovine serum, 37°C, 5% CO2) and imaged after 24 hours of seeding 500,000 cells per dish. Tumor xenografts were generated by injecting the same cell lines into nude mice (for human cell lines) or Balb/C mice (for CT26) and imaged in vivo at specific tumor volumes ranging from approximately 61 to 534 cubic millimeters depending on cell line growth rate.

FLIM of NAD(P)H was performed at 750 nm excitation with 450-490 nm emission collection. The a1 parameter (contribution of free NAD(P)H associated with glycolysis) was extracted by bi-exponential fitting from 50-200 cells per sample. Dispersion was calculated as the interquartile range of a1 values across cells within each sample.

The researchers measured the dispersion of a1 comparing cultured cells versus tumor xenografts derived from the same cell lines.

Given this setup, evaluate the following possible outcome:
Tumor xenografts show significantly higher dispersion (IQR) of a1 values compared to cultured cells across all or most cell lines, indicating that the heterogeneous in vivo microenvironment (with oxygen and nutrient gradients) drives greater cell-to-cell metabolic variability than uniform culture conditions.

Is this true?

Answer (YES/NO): YES